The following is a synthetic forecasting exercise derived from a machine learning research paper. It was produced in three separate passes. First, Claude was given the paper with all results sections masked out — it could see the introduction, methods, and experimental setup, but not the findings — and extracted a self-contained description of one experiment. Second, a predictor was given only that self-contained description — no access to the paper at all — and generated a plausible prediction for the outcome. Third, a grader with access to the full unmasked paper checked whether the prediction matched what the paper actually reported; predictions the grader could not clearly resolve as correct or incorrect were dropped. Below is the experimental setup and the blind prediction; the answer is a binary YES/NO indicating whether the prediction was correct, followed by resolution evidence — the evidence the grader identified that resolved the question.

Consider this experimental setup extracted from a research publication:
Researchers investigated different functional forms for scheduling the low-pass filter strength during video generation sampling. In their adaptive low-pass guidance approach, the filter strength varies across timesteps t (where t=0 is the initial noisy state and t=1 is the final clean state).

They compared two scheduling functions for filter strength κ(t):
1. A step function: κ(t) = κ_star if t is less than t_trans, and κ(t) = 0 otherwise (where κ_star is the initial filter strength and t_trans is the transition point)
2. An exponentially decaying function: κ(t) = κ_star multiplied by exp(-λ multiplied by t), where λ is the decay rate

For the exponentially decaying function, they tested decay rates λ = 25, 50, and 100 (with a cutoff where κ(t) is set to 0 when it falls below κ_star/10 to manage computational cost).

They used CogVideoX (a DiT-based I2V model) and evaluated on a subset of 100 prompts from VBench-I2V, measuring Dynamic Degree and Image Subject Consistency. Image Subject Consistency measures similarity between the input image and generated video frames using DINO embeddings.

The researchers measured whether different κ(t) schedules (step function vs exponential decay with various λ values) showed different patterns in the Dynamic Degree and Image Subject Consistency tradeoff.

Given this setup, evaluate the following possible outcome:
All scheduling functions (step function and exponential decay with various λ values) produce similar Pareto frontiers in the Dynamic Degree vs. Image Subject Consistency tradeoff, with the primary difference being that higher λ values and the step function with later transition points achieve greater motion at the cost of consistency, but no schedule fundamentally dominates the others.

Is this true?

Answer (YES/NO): NO